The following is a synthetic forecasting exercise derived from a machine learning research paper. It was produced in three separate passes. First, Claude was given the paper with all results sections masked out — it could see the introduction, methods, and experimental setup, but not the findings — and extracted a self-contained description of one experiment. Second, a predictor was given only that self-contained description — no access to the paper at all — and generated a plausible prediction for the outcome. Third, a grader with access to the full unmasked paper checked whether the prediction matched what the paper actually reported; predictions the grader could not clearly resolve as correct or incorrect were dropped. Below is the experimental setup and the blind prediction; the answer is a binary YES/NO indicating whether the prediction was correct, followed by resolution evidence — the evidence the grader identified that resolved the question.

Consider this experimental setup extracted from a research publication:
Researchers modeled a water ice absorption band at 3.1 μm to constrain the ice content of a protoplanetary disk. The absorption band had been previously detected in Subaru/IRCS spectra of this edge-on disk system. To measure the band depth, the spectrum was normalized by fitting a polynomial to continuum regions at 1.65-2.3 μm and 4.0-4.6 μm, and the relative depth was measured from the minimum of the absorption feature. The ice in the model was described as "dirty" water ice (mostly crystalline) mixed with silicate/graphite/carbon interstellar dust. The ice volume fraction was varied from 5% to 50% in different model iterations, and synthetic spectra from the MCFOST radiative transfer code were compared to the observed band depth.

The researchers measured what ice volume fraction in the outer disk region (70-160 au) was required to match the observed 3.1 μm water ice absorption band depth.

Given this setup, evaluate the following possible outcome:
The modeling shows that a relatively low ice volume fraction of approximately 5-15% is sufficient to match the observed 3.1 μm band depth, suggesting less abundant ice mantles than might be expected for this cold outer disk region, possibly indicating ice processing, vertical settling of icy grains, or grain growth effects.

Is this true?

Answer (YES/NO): NO